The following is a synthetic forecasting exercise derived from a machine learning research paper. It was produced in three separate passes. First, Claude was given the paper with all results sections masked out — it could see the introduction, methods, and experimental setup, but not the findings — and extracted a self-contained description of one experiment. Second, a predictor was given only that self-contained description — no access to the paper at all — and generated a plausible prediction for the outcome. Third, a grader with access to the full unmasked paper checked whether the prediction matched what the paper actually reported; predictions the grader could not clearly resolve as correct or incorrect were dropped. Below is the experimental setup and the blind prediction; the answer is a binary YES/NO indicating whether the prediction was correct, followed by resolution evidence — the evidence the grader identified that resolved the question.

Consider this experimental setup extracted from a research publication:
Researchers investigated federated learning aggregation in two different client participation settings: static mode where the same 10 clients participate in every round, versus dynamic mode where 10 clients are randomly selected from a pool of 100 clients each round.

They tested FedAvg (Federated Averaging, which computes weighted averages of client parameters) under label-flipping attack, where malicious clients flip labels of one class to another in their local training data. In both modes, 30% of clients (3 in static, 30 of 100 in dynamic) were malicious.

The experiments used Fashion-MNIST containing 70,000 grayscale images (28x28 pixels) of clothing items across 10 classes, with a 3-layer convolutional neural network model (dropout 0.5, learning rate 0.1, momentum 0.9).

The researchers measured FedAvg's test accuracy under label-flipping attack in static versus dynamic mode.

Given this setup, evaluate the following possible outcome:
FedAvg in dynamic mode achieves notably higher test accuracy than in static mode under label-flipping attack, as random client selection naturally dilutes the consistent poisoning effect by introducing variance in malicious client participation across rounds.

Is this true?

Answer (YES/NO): NO